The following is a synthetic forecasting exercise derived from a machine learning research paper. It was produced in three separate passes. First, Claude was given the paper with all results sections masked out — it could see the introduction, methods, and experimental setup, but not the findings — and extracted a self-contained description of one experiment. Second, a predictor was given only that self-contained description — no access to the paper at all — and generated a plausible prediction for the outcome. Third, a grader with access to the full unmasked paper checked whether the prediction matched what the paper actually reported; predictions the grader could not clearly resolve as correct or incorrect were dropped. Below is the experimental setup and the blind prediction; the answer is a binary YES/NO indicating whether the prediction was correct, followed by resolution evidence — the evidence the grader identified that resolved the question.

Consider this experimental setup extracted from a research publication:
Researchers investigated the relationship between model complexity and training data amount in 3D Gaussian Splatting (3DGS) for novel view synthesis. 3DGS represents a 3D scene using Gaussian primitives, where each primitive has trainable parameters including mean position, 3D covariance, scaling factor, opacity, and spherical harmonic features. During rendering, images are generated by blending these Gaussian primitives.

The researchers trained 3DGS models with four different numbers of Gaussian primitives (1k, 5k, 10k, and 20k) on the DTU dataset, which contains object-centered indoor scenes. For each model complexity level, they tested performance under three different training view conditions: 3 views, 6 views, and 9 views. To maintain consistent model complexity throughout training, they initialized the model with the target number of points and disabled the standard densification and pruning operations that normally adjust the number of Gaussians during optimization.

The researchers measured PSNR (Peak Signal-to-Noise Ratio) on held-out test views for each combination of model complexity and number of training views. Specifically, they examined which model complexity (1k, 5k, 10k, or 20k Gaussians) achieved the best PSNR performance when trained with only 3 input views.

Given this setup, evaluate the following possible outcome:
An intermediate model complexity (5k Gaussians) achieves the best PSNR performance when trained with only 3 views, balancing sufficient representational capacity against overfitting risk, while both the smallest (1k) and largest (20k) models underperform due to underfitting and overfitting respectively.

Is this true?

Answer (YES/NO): NO